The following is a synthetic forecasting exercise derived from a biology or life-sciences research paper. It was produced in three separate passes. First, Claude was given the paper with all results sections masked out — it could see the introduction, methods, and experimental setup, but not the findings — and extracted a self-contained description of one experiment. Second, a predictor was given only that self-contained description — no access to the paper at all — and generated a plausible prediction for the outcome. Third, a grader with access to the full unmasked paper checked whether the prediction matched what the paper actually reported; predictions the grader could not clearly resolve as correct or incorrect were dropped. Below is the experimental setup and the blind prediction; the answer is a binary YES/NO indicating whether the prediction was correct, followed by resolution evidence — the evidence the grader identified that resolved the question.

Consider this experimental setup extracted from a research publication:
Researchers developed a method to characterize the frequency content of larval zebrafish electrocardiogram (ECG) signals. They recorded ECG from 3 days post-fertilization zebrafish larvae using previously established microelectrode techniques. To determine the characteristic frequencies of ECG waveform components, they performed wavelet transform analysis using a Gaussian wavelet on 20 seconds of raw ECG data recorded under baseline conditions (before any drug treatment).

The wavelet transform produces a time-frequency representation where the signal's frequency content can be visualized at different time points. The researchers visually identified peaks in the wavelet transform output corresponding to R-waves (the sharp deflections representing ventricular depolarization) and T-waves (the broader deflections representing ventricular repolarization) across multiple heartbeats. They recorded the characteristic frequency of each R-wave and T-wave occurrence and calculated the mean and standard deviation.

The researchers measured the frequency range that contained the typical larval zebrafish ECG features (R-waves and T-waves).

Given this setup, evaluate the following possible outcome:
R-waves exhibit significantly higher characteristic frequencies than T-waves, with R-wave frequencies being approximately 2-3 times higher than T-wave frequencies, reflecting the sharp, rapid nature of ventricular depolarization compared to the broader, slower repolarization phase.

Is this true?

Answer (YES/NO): NO